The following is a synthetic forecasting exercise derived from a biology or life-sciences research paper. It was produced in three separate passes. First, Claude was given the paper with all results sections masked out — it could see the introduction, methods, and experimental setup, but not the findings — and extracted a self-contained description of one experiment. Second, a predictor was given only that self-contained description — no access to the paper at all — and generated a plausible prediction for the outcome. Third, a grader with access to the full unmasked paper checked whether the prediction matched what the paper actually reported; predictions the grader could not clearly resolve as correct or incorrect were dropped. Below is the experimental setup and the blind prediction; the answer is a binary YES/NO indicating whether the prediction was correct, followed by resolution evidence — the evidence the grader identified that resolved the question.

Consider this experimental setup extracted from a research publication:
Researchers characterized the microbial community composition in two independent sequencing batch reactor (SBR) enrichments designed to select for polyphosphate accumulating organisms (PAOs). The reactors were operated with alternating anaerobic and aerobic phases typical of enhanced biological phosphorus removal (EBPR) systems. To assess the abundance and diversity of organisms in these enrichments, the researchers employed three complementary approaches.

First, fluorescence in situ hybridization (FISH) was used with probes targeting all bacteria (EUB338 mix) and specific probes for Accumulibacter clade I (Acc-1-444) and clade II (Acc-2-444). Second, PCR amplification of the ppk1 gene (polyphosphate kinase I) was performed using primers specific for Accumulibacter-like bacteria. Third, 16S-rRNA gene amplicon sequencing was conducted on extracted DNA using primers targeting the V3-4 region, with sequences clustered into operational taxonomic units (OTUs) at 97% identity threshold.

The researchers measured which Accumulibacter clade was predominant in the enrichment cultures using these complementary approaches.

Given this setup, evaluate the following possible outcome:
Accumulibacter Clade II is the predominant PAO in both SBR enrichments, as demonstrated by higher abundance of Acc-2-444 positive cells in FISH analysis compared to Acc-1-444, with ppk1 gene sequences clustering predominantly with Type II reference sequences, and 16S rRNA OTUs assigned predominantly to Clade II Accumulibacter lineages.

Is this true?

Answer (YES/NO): NO